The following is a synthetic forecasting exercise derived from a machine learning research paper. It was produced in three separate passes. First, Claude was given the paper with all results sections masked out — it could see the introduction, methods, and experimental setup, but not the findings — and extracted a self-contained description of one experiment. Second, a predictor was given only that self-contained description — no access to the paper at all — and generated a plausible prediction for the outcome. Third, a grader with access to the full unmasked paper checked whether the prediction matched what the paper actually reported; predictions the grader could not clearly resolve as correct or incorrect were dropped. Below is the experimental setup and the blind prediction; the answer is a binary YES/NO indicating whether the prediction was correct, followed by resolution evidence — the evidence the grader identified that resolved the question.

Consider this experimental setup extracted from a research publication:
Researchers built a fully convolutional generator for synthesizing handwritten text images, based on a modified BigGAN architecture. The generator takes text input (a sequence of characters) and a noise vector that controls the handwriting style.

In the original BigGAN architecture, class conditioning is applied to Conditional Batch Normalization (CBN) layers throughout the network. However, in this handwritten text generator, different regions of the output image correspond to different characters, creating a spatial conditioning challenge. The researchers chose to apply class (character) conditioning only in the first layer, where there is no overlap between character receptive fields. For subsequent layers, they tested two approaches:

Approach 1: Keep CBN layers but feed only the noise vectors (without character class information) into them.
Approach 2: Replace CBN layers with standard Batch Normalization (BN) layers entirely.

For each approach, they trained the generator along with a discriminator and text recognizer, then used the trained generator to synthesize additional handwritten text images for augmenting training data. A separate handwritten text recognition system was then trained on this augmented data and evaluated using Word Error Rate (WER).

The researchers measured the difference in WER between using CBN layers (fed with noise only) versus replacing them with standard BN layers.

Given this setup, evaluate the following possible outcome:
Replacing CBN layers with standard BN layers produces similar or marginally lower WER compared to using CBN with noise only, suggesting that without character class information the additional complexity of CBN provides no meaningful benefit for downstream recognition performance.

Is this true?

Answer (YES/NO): NO